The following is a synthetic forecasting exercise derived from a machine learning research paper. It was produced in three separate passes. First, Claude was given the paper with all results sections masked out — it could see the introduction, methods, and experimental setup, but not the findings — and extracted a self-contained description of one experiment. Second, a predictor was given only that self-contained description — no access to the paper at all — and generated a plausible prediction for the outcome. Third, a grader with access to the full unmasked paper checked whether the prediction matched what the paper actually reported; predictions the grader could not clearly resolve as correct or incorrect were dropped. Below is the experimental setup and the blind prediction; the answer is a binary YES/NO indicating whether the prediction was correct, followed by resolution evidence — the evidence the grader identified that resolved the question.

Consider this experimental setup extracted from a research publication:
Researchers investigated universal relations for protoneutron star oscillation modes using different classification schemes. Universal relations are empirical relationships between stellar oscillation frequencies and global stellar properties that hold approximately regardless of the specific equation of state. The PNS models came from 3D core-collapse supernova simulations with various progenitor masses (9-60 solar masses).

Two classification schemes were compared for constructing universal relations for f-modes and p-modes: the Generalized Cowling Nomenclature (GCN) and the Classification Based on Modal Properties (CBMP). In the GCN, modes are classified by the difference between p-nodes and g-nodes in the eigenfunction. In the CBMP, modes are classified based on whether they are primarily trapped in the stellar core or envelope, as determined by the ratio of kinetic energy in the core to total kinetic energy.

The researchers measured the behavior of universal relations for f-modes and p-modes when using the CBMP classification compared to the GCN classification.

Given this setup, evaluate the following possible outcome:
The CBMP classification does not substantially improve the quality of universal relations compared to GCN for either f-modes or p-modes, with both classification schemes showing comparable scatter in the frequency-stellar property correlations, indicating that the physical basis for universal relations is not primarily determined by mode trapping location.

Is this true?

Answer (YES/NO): NO